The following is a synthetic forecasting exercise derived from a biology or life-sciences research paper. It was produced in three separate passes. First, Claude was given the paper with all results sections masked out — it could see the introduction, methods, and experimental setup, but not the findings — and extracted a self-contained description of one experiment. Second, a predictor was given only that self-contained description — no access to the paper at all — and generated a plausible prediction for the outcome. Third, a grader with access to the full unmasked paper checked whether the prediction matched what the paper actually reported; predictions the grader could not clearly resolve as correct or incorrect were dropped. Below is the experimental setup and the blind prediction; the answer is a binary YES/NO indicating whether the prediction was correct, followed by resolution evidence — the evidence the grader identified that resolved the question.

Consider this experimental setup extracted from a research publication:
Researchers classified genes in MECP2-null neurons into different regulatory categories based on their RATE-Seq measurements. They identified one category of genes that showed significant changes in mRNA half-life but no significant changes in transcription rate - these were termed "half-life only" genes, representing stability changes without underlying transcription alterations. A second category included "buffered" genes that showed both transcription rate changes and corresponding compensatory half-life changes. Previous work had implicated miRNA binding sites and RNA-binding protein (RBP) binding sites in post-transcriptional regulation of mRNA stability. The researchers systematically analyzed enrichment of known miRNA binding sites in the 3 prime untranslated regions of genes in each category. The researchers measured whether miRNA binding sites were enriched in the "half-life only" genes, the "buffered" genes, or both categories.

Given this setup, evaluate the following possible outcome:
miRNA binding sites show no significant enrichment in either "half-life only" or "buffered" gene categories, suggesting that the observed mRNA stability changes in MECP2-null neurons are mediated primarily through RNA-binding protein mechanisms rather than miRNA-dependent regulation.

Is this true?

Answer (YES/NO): NO